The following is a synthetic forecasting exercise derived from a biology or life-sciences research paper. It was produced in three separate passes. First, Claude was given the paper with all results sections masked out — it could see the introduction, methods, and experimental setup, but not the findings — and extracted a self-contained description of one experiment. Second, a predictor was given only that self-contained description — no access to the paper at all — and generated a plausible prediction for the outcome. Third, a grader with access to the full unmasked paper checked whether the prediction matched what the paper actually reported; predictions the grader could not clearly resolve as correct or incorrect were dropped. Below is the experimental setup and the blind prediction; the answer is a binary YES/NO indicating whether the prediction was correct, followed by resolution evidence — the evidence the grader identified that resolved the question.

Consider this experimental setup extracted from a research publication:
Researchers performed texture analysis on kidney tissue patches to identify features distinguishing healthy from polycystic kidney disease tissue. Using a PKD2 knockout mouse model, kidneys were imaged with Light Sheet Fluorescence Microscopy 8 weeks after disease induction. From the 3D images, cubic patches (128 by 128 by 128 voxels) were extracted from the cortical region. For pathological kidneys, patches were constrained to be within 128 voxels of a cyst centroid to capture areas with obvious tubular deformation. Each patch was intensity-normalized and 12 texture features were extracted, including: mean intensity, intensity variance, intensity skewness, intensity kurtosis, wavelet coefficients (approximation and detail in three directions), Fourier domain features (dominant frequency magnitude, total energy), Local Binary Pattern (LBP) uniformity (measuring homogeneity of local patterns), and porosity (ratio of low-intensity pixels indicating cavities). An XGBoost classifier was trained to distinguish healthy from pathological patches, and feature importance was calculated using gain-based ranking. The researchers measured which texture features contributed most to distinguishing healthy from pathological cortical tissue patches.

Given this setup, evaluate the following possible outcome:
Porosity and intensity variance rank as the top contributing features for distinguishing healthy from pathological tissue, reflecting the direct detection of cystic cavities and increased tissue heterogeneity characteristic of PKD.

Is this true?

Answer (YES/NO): NO